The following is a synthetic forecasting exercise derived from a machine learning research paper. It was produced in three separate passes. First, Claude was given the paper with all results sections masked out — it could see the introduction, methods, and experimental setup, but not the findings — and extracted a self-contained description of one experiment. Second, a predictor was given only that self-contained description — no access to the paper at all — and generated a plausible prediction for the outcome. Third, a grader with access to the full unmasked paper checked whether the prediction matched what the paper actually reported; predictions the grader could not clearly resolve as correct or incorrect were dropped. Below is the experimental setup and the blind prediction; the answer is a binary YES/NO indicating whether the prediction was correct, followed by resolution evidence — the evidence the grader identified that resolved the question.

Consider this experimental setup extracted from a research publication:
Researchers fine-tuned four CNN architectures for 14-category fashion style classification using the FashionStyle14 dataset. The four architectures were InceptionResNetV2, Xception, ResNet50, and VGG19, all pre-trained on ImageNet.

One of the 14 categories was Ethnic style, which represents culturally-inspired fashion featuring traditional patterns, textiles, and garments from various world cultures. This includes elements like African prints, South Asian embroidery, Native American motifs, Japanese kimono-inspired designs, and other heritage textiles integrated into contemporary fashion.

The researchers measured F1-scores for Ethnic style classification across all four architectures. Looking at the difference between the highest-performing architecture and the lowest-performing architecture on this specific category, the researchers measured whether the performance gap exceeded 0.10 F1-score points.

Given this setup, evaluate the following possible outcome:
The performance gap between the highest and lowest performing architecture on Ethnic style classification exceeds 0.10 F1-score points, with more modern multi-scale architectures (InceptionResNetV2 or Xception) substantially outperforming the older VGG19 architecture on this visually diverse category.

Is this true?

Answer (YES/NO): YES